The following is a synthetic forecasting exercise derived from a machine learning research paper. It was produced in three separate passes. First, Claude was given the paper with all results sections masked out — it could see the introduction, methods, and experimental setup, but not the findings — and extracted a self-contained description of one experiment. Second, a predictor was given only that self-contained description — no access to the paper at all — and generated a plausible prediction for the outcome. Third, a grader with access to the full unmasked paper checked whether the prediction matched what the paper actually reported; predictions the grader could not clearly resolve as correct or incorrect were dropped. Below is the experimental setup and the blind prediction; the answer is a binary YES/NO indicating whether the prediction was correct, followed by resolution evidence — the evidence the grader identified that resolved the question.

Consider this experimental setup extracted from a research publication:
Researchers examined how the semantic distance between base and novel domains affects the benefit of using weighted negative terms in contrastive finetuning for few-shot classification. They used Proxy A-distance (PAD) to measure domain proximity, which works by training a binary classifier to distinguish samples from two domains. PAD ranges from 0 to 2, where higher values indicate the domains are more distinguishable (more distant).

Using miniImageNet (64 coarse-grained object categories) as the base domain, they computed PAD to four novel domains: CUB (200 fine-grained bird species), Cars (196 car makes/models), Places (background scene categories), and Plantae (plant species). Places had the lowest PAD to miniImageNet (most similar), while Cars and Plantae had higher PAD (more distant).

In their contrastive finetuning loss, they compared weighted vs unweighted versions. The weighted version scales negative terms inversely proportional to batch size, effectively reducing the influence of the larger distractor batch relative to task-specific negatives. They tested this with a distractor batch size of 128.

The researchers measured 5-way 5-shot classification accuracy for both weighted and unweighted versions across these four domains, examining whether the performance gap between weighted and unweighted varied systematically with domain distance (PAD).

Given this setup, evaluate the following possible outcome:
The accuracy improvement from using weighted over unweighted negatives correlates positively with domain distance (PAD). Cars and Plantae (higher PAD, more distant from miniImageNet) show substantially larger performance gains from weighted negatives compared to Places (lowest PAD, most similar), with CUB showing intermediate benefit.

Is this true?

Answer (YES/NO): NO